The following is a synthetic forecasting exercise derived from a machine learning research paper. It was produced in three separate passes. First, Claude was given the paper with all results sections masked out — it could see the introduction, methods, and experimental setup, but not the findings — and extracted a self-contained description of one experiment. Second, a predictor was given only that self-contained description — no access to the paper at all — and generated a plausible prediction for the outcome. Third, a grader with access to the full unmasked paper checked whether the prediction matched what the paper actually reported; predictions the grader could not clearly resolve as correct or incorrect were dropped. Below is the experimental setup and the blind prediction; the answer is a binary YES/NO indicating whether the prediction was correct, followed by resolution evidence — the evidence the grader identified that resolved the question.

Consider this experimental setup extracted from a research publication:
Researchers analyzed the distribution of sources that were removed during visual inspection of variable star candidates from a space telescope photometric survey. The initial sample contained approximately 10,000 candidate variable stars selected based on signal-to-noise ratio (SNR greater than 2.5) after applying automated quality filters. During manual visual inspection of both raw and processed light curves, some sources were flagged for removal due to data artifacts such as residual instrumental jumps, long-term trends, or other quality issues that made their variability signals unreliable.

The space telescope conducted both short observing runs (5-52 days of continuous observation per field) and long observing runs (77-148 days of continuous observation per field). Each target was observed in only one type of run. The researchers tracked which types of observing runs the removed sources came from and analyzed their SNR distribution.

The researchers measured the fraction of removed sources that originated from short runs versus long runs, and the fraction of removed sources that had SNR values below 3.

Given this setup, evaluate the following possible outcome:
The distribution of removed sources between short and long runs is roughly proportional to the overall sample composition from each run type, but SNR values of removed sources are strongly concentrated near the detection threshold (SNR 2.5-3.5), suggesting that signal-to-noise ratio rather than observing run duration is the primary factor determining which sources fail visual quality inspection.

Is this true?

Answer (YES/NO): NO